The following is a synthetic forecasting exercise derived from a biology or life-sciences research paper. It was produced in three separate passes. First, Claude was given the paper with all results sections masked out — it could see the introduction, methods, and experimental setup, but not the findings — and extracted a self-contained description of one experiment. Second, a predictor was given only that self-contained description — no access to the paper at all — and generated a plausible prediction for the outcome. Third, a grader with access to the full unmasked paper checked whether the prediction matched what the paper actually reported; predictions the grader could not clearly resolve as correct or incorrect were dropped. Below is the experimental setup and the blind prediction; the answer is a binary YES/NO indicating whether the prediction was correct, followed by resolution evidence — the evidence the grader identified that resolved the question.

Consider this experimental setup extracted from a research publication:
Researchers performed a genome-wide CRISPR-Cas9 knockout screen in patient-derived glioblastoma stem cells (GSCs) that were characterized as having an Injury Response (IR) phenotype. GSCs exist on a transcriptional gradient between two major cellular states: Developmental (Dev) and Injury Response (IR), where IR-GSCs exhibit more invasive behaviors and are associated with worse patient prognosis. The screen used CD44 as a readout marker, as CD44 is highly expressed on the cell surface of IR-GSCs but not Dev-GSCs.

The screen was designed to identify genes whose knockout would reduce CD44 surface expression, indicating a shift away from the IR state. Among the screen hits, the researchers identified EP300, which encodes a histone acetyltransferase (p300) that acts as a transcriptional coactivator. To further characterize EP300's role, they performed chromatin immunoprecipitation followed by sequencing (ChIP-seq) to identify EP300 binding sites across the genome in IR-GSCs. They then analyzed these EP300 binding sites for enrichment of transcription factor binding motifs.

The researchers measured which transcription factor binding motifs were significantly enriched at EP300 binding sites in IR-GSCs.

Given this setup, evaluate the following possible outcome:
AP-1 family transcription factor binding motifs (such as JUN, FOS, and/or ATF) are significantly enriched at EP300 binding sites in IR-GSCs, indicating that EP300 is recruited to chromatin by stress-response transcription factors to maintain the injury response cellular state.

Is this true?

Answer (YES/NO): YES